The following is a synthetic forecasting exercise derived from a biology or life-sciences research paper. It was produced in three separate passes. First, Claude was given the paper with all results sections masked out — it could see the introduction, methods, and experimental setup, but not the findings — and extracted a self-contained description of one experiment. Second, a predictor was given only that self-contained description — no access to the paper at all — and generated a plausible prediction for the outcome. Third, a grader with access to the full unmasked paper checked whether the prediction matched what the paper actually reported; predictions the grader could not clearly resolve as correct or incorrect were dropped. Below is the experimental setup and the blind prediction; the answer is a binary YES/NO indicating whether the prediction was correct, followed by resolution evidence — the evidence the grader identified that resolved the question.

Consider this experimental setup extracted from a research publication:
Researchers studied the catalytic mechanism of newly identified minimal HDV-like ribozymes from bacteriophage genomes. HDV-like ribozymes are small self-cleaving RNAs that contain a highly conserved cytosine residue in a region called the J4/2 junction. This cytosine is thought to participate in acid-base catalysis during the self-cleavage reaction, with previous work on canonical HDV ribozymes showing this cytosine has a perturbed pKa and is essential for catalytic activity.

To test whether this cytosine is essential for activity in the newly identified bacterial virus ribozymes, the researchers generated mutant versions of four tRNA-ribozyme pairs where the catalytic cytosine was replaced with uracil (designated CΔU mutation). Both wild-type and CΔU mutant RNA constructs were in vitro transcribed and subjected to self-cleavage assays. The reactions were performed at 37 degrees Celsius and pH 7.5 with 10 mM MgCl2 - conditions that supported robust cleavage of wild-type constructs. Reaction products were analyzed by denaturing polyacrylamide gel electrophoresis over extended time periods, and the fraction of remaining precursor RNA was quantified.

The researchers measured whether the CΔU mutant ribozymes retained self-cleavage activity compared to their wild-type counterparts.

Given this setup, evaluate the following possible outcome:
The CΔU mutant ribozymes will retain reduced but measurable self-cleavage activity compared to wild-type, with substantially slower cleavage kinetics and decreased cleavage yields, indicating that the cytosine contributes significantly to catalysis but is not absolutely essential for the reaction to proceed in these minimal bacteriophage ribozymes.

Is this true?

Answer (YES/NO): NO